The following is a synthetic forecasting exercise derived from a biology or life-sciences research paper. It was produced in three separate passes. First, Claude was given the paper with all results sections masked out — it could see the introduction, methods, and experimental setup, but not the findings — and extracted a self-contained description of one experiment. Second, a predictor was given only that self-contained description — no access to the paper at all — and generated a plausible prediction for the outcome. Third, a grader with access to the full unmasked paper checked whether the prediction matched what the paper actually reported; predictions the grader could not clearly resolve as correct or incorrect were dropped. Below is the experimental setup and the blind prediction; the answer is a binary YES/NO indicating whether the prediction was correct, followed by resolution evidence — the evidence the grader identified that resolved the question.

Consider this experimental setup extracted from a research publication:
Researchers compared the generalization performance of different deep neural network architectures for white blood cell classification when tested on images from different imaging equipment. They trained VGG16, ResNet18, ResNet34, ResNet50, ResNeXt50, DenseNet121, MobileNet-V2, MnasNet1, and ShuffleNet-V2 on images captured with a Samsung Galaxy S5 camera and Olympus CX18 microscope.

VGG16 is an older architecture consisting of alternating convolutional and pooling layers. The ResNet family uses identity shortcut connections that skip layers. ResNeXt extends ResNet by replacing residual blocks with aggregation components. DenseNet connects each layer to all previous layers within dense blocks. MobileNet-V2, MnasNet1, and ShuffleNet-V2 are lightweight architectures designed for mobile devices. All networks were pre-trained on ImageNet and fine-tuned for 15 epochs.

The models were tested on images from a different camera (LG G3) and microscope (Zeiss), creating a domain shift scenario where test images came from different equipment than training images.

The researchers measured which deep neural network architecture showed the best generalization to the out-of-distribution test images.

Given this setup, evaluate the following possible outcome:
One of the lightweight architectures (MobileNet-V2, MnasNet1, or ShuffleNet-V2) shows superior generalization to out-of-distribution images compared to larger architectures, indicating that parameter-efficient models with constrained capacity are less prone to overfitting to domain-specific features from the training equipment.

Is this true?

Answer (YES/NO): NO